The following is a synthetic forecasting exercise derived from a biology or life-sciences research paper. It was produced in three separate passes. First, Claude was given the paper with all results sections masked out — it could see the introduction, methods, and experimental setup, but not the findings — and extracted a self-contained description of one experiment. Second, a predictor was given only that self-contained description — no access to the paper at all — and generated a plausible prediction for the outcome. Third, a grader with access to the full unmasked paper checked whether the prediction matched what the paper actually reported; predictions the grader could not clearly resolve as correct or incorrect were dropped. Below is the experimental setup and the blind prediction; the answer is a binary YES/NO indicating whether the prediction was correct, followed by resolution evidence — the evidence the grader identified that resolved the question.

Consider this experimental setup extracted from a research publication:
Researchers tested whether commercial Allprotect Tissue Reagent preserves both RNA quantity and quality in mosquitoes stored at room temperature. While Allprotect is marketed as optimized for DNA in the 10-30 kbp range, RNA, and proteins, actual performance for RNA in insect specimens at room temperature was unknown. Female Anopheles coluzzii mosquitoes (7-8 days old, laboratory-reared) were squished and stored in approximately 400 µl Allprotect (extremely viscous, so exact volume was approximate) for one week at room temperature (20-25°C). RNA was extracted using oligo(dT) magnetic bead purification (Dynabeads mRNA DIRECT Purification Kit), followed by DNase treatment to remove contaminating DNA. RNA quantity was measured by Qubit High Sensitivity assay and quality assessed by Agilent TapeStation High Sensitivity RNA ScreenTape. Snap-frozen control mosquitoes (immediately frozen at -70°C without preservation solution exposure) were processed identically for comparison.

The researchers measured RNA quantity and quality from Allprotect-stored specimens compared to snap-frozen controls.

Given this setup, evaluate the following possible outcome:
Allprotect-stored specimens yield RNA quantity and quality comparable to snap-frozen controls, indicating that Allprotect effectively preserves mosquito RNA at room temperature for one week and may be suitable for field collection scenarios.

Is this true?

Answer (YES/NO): NO